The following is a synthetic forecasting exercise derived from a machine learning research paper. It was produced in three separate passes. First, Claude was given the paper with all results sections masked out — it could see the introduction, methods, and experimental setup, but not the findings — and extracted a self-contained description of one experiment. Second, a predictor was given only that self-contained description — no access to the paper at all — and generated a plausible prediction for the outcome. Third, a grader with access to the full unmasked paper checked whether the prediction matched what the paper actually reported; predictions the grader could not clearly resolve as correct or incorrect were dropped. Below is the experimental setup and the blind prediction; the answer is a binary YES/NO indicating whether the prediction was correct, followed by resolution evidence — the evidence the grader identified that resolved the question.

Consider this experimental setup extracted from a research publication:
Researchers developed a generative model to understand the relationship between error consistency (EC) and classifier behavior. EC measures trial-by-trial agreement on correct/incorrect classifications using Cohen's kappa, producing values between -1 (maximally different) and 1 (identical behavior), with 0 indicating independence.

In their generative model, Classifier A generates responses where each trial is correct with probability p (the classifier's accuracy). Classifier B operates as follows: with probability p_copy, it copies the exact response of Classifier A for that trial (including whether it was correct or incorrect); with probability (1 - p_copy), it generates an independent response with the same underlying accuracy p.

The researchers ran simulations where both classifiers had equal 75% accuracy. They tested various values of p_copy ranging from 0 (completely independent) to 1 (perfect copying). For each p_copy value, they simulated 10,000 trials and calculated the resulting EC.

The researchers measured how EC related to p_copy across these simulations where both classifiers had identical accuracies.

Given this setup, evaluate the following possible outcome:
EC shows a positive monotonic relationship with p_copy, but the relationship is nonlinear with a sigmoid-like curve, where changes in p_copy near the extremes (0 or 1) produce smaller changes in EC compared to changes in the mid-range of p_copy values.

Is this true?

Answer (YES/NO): NO